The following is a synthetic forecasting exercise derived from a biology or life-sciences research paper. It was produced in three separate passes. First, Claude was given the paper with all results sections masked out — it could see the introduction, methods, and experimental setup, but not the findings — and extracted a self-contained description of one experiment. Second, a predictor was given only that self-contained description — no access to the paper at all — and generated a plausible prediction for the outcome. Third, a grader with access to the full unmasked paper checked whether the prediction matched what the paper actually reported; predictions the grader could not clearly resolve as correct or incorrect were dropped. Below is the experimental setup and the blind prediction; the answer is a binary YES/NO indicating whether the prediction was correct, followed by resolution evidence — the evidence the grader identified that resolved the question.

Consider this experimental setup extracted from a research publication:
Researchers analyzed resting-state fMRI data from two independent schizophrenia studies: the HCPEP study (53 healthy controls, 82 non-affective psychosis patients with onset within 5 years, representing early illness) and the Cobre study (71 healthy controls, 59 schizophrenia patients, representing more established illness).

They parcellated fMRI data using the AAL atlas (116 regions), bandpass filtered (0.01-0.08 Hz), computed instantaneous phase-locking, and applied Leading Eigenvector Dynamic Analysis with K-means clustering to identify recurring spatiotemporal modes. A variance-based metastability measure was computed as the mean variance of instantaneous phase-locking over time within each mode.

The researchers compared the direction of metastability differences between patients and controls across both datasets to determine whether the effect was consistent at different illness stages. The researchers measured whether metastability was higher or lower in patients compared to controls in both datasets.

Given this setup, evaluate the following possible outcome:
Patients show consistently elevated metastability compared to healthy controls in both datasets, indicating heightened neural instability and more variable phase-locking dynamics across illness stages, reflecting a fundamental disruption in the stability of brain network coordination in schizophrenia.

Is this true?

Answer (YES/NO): NO